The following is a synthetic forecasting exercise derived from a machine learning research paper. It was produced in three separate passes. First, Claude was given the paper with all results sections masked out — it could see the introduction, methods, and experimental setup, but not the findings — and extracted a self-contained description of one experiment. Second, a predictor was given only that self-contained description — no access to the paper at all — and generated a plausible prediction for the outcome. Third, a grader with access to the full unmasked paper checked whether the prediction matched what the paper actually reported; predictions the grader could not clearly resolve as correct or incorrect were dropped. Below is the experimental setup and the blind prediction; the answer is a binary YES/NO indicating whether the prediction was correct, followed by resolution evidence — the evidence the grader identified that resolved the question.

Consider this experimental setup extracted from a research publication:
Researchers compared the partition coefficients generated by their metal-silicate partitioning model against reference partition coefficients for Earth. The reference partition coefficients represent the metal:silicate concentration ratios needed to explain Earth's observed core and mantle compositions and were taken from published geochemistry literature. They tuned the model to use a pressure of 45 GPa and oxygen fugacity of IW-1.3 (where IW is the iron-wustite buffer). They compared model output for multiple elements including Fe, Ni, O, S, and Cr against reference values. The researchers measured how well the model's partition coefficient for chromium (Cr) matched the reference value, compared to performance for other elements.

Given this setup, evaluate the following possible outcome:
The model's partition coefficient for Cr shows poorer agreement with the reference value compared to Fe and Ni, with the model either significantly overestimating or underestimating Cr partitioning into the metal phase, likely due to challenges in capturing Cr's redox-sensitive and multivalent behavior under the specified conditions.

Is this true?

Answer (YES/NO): YES